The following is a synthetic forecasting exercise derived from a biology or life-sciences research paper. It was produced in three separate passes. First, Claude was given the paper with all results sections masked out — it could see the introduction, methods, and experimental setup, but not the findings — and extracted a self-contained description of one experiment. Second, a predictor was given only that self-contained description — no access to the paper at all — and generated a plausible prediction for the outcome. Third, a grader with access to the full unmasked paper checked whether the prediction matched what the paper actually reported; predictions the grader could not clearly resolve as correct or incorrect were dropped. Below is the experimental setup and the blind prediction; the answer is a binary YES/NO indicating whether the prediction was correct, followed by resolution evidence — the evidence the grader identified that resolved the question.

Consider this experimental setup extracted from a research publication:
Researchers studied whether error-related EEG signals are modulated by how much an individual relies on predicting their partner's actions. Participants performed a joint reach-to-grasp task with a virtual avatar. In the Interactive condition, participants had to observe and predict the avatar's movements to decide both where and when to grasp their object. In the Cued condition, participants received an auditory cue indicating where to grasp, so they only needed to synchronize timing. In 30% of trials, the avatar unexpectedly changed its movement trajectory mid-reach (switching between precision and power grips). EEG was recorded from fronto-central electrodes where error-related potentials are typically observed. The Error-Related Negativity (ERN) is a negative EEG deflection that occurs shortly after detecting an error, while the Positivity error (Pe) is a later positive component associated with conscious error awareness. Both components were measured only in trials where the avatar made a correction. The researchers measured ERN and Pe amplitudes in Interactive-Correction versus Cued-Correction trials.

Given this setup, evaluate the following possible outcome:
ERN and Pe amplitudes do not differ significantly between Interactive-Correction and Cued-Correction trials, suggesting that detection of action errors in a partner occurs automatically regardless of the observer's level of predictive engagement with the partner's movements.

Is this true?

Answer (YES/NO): NO